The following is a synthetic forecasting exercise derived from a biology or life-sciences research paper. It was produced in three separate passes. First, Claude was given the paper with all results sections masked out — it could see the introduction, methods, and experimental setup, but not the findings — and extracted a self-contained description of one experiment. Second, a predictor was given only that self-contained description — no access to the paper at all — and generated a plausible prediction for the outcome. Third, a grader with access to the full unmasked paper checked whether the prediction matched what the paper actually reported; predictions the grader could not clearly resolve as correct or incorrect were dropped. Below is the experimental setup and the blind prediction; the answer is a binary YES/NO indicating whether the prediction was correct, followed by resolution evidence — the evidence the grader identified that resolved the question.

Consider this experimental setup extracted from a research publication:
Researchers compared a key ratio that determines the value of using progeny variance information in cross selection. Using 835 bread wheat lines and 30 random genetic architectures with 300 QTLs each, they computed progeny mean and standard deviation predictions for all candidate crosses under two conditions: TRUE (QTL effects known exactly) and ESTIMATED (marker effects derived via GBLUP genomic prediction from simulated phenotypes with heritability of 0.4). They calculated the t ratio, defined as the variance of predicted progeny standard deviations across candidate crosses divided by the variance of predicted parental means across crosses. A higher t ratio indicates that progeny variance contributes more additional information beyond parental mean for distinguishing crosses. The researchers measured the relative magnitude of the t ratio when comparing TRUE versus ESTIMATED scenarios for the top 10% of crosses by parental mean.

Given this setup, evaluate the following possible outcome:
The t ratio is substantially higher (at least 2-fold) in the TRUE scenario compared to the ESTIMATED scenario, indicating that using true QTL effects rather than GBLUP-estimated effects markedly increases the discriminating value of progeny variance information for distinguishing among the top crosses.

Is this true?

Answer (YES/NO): YES